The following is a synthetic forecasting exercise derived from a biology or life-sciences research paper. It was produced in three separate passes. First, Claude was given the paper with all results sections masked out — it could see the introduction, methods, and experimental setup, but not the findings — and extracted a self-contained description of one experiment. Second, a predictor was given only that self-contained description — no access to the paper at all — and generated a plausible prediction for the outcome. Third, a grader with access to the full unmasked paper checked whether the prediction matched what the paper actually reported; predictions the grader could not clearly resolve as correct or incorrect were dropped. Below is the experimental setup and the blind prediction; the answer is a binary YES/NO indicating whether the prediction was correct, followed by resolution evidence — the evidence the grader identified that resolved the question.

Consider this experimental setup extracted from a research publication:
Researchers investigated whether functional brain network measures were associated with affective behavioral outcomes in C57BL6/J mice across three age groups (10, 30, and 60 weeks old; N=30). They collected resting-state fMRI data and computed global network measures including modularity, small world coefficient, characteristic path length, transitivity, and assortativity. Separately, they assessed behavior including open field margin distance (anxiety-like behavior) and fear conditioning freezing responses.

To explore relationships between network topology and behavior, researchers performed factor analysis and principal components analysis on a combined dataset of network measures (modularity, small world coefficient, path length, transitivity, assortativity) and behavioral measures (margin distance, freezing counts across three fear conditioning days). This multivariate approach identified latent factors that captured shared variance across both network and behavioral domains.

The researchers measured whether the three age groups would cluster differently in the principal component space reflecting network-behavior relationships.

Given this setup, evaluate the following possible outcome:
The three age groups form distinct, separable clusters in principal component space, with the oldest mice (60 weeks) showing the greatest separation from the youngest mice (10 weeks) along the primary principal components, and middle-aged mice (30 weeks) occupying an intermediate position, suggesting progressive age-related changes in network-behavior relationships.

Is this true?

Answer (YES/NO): NO